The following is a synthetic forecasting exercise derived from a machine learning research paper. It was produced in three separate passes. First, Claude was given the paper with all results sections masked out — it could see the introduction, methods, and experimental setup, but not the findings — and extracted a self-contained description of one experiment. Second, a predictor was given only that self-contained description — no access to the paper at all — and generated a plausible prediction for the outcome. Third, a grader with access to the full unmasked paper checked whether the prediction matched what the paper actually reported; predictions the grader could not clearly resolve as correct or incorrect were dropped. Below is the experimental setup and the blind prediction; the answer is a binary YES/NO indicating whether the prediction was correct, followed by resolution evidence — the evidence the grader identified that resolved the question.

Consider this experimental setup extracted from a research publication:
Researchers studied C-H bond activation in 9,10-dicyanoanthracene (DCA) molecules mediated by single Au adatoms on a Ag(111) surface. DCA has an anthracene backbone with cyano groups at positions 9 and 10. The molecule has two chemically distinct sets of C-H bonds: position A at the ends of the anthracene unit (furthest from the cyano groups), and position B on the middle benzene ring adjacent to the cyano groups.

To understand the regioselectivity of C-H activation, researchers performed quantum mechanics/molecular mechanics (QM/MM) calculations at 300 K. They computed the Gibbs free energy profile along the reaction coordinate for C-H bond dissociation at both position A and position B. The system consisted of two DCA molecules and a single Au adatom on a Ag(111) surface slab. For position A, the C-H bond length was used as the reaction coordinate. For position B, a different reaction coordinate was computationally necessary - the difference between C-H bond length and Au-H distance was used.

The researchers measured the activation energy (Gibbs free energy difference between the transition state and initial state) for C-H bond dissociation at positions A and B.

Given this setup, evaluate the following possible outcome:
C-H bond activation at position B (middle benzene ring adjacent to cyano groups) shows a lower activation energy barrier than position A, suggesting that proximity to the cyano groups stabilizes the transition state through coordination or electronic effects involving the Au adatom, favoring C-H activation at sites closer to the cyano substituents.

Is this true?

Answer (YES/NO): NO